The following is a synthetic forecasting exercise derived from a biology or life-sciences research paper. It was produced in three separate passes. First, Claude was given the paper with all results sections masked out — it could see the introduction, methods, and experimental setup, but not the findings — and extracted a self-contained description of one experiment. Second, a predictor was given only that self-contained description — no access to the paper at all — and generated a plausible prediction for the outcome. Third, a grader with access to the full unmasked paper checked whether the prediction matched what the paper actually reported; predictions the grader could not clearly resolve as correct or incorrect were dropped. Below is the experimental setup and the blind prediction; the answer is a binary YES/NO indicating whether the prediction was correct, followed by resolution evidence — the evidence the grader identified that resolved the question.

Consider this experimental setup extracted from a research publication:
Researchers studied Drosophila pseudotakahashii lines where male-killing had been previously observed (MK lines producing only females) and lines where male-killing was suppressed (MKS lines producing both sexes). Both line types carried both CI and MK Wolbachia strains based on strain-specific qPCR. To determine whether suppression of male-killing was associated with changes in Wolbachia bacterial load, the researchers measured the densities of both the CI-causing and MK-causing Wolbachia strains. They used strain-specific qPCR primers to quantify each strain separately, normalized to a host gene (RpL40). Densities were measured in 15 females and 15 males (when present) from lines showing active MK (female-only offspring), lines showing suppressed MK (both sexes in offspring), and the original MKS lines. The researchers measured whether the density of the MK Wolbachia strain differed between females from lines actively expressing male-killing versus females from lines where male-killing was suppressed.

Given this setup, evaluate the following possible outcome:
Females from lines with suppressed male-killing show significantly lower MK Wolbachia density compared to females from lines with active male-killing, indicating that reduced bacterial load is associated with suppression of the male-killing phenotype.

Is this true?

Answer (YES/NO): NO